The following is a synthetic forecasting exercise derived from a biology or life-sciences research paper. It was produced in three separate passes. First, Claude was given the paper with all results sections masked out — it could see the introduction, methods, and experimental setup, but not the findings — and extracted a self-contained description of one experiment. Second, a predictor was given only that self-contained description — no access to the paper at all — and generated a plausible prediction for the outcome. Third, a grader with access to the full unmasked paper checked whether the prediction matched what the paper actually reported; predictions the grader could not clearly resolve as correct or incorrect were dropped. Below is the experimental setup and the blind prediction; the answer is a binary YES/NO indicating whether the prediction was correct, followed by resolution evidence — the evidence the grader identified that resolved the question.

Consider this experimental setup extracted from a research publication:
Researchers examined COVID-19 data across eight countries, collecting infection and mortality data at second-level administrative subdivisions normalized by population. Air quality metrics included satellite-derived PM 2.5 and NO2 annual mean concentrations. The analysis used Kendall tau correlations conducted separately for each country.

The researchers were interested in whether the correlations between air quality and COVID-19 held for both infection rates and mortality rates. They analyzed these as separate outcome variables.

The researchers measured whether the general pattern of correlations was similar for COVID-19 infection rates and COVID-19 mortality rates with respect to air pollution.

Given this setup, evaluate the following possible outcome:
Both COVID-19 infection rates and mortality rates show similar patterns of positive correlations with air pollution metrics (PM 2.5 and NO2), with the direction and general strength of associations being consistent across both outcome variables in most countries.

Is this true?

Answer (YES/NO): YES